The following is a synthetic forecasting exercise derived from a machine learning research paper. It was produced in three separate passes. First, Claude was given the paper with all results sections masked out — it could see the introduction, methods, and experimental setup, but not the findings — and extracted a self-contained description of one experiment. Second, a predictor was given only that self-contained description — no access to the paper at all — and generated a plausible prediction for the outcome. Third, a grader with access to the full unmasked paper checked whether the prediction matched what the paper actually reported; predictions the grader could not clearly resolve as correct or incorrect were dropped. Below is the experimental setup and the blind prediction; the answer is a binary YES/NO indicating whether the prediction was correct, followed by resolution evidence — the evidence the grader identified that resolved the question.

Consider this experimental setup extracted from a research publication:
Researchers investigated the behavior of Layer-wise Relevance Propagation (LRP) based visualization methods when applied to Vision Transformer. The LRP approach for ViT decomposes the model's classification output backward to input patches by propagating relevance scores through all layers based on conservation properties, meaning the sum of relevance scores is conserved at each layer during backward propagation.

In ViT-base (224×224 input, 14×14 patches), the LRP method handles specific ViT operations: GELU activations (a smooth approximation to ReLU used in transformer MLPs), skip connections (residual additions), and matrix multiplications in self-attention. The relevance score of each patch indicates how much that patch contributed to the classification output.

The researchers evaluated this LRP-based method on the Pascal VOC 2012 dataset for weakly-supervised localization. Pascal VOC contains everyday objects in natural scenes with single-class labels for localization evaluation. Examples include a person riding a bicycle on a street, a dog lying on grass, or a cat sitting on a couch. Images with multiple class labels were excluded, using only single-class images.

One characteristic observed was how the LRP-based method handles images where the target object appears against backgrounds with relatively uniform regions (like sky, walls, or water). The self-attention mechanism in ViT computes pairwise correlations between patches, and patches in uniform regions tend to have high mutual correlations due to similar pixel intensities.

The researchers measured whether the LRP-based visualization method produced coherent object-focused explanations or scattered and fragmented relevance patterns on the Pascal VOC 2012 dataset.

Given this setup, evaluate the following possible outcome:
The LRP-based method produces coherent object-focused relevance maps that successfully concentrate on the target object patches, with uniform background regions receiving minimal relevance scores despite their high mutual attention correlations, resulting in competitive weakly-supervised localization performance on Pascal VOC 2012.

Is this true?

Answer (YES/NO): NO